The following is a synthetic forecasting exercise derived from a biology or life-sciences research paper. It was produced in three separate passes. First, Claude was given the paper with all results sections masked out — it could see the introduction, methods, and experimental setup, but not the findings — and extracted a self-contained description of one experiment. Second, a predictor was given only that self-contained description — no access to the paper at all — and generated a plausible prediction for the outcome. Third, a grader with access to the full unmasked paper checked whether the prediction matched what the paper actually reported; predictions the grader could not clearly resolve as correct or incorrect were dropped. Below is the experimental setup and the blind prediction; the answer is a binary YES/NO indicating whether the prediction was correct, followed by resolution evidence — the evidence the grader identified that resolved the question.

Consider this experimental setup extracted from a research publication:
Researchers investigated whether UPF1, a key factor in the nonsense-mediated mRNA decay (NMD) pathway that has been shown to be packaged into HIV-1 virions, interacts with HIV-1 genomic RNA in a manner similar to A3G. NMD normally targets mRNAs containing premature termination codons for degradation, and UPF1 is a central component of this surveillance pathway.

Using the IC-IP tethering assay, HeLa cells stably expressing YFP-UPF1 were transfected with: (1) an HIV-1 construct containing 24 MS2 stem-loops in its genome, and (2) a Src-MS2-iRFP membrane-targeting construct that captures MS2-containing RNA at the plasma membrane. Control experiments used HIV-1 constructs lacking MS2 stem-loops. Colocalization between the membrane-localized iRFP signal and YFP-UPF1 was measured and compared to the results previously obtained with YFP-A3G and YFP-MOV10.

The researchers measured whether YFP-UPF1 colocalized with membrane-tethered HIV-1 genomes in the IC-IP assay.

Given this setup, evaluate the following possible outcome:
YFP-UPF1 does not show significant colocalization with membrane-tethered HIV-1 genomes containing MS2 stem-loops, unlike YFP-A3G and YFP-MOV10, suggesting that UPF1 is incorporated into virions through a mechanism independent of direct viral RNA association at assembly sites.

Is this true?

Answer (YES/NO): NO